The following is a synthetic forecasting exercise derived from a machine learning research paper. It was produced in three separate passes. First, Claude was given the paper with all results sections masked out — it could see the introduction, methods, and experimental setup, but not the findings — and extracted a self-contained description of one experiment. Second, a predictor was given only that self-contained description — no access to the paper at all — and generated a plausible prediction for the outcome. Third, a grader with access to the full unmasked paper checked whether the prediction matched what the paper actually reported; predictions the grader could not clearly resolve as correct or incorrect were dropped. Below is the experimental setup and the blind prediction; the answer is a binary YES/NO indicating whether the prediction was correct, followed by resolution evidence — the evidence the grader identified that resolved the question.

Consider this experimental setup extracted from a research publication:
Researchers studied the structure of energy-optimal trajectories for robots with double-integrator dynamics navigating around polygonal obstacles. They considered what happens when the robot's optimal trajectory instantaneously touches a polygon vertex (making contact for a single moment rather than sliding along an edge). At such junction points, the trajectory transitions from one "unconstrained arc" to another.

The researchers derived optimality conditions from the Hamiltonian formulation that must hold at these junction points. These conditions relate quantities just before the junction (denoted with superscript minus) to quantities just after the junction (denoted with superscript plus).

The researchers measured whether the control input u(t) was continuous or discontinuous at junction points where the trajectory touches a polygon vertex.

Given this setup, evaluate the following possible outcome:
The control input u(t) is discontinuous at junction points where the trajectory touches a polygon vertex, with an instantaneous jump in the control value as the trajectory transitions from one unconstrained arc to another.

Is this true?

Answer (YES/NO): NO